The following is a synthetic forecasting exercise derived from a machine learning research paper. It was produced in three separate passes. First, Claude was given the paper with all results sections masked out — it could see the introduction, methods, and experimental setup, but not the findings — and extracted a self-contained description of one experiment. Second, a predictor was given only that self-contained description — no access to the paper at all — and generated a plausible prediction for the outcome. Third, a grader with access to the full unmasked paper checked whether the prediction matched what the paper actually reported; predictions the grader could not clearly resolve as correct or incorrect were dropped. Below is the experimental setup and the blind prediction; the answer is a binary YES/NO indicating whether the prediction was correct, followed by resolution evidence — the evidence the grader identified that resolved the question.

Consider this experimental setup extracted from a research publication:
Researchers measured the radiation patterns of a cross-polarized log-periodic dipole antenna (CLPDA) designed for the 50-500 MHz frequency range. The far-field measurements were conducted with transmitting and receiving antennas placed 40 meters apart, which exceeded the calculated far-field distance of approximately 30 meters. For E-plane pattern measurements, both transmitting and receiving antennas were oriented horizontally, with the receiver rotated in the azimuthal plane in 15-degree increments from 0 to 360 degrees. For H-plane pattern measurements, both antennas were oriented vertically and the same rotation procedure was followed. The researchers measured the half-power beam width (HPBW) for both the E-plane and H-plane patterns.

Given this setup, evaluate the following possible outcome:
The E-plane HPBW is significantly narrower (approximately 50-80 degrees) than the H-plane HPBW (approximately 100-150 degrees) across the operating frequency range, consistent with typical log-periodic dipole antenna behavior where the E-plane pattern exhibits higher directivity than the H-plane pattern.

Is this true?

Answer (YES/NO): YES